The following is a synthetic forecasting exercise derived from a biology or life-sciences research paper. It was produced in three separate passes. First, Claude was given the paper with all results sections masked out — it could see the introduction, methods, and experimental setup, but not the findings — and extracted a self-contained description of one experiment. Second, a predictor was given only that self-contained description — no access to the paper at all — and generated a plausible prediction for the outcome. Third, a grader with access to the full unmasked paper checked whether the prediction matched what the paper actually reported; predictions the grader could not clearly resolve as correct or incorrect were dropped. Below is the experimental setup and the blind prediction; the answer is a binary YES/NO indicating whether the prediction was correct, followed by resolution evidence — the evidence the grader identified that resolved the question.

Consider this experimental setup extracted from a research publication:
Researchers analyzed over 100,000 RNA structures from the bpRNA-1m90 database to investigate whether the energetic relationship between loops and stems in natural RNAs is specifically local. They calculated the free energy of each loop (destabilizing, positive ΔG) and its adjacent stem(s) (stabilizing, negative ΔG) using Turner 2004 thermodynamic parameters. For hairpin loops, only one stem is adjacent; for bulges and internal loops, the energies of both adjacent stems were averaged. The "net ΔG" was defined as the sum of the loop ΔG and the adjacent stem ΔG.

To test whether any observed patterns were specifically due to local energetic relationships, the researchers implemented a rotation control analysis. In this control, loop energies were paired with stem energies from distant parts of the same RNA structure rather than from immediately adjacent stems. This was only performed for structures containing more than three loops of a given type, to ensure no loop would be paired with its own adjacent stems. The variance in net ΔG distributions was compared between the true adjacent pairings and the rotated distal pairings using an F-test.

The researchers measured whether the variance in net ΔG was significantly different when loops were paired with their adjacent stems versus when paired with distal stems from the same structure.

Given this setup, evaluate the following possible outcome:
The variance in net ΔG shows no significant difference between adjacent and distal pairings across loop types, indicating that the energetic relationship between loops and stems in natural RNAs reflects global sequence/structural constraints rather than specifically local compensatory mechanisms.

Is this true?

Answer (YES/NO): NO